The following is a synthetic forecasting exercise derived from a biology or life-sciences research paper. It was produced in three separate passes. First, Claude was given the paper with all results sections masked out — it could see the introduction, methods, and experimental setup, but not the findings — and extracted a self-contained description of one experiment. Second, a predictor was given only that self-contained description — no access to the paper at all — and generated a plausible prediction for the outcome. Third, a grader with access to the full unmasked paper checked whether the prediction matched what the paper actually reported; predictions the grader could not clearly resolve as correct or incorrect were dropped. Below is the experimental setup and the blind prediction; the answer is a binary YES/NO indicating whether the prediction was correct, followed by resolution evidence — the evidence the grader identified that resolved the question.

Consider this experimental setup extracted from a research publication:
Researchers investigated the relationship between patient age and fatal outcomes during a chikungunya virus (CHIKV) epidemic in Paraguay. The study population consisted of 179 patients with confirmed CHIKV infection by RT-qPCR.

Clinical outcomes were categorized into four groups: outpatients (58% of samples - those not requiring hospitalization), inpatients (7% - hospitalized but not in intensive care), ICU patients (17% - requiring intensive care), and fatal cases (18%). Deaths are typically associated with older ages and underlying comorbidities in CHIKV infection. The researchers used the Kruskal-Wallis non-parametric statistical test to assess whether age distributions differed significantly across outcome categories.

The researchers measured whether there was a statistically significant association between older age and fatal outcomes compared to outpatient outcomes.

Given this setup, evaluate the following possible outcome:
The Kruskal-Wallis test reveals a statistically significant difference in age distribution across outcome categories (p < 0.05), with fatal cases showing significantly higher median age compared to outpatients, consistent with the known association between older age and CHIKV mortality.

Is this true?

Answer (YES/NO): YES